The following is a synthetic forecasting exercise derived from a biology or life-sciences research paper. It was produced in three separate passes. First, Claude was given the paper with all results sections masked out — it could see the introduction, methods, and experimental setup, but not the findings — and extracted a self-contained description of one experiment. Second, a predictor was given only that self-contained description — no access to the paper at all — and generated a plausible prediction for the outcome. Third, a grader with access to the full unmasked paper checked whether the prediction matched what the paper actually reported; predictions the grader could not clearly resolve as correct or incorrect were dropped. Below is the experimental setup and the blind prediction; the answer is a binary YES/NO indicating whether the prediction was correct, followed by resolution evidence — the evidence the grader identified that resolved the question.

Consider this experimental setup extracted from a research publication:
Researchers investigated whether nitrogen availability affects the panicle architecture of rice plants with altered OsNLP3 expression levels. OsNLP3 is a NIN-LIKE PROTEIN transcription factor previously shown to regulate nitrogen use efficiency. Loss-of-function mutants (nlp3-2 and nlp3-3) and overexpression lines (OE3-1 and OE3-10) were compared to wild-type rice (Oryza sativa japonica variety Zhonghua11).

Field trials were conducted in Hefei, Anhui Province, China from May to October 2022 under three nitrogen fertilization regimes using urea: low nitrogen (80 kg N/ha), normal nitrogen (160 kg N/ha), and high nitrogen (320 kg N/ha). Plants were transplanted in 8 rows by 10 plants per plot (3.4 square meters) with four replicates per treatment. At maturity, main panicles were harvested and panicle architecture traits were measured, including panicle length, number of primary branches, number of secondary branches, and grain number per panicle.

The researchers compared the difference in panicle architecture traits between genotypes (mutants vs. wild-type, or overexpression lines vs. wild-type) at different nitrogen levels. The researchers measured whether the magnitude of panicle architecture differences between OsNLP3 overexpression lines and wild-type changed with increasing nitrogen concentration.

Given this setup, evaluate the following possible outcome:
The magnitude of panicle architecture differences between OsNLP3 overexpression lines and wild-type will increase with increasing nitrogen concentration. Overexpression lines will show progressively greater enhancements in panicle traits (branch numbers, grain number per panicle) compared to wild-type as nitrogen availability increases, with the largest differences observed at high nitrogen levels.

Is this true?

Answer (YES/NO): YES